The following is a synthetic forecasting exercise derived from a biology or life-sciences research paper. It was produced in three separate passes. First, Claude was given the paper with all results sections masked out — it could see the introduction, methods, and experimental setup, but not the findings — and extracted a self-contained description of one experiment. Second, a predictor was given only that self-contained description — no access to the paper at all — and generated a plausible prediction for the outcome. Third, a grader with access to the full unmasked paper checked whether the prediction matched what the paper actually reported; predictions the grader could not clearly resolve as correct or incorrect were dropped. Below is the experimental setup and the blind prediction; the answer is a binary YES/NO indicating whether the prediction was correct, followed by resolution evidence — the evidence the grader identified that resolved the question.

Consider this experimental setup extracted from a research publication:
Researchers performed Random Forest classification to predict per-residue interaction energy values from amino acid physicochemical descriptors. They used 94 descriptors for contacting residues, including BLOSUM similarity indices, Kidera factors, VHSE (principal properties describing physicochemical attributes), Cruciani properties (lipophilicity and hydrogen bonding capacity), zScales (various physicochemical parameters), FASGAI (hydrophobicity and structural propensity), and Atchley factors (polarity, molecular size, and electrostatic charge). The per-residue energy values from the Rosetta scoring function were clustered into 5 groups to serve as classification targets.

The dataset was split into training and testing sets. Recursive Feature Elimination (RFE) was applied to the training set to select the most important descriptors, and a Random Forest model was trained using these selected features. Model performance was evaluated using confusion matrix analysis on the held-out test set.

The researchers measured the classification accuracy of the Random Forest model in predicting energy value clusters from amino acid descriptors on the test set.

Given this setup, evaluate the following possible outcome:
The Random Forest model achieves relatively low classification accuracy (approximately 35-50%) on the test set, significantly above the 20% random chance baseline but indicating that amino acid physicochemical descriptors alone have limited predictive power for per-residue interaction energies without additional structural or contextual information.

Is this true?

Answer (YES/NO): YES